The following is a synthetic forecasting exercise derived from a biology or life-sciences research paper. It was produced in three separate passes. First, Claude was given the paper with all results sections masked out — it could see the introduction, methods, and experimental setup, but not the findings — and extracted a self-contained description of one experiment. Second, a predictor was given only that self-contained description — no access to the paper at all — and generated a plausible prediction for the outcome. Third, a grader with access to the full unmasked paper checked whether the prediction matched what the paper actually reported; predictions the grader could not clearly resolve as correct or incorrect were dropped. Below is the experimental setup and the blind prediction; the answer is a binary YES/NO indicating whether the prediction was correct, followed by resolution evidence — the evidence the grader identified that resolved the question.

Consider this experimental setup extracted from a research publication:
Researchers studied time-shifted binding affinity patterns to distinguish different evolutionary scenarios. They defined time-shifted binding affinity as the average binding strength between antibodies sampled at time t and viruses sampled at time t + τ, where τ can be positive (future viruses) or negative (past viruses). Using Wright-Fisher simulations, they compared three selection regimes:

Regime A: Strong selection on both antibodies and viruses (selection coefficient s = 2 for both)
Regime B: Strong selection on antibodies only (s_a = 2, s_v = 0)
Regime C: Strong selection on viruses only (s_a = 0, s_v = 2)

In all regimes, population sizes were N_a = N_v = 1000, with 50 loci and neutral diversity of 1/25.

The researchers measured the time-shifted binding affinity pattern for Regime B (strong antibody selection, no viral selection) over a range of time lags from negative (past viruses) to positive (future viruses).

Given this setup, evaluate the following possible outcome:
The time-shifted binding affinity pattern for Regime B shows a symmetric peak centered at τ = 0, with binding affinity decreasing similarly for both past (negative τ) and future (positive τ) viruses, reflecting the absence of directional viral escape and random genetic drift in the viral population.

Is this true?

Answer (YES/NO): NO